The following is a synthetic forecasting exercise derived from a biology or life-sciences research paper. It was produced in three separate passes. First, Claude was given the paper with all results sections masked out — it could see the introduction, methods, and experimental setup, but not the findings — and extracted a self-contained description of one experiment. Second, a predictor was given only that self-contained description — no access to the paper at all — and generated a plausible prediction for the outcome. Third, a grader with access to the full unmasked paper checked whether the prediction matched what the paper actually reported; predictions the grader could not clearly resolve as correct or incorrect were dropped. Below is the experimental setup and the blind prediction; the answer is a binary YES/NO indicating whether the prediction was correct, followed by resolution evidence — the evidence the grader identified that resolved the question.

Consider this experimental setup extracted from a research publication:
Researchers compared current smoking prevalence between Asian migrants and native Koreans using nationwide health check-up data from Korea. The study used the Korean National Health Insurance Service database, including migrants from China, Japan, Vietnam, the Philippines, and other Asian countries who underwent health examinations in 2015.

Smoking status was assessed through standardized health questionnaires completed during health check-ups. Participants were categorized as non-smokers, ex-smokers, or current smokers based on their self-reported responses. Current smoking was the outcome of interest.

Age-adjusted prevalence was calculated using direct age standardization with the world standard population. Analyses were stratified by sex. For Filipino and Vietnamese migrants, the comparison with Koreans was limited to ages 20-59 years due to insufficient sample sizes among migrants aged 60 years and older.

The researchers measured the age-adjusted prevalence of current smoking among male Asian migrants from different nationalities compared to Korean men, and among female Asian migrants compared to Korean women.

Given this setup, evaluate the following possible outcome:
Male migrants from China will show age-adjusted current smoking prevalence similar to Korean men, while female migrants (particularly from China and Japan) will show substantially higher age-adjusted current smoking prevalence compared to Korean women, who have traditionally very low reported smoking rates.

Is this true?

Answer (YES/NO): NO